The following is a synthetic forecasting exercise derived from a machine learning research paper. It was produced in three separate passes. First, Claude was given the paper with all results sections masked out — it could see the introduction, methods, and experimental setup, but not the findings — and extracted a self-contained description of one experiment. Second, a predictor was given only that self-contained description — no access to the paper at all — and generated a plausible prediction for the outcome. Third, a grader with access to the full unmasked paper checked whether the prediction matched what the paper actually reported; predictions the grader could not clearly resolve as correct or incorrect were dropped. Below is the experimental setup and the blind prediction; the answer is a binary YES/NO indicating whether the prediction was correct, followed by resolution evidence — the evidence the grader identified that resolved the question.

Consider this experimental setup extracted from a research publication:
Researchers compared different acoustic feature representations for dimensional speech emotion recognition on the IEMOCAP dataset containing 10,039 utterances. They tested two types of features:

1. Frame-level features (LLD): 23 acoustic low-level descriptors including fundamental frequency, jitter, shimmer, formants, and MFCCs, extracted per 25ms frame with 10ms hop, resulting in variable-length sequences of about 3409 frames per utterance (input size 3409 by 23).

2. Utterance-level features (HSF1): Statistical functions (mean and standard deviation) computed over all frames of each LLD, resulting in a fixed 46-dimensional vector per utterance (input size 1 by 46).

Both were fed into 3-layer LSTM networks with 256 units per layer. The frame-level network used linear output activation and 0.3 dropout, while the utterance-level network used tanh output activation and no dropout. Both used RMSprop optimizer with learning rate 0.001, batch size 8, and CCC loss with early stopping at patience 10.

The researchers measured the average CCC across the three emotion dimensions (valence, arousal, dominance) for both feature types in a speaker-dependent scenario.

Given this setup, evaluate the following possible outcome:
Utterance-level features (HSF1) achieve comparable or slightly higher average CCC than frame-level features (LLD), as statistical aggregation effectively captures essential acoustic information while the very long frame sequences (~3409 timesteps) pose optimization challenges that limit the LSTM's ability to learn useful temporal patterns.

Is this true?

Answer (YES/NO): NO